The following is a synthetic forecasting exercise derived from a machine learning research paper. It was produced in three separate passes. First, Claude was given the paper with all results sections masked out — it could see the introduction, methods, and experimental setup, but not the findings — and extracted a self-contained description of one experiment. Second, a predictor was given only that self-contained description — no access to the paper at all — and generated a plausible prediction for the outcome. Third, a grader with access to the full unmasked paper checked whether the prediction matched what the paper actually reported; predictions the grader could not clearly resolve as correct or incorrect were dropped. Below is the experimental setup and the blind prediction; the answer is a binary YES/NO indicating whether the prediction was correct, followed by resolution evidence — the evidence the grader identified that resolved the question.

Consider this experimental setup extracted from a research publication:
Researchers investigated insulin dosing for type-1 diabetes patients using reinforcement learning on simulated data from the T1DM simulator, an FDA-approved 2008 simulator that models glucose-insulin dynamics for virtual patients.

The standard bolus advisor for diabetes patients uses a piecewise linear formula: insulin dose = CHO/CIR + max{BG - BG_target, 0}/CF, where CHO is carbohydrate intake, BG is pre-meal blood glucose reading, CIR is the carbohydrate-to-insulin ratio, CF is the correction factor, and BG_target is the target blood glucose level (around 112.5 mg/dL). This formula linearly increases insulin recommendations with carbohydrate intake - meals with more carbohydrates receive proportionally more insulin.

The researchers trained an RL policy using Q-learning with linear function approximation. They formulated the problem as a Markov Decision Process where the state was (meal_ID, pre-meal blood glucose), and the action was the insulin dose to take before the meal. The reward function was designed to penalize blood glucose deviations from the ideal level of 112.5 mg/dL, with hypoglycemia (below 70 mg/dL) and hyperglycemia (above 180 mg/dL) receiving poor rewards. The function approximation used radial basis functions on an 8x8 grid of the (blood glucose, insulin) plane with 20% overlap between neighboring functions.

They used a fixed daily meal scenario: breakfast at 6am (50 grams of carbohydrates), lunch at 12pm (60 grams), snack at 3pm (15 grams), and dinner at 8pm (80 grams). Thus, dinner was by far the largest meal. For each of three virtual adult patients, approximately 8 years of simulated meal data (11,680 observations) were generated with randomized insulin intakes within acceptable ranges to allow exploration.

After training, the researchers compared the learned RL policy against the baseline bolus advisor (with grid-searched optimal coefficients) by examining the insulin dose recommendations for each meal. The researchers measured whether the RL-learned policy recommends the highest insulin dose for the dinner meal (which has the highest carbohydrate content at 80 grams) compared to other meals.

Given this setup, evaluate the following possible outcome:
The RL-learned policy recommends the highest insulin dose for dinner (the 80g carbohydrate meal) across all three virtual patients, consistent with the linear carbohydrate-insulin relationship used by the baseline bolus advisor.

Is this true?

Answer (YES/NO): NO